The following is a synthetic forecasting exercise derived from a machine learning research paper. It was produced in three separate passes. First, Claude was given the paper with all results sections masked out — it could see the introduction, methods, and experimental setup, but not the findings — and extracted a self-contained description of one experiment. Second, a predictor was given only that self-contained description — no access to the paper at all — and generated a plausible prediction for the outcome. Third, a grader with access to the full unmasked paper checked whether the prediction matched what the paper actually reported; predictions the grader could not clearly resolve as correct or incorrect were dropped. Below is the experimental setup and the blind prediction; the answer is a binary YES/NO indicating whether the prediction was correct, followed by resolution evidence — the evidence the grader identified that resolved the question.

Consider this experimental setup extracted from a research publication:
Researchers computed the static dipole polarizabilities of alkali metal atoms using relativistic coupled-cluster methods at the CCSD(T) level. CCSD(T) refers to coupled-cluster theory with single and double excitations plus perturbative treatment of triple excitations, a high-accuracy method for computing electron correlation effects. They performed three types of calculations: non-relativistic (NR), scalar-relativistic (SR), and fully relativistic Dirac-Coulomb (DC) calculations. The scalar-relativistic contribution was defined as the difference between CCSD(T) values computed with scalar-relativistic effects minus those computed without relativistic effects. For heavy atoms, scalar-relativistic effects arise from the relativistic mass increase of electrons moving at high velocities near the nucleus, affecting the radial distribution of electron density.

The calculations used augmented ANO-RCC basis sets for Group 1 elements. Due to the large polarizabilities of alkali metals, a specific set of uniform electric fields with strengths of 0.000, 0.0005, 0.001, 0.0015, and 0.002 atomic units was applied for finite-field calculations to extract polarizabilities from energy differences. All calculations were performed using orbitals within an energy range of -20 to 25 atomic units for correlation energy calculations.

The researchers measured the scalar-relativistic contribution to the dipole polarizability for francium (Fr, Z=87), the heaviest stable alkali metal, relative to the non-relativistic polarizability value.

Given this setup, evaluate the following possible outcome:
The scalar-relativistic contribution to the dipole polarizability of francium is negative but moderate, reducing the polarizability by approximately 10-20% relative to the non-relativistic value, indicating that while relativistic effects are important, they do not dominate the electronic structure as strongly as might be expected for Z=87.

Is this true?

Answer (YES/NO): NO